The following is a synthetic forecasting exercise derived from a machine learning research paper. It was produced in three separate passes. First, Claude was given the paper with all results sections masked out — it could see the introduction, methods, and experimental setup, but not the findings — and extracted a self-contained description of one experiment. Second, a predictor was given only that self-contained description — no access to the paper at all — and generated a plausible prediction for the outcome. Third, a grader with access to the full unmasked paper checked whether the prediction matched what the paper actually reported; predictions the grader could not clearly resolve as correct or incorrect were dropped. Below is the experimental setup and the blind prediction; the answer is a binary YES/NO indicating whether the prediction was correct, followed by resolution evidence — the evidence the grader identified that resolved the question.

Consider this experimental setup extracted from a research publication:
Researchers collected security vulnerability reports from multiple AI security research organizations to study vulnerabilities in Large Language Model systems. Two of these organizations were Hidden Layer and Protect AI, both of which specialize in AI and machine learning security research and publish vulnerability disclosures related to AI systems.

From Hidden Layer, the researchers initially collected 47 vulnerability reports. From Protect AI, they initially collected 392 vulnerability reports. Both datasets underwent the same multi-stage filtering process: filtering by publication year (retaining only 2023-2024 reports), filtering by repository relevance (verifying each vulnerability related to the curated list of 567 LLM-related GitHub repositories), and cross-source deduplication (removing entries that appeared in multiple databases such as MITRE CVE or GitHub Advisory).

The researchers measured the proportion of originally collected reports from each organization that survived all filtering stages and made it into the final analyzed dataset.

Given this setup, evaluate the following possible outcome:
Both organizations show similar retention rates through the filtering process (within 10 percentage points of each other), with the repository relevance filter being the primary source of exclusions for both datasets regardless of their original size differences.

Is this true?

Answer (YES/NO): NO